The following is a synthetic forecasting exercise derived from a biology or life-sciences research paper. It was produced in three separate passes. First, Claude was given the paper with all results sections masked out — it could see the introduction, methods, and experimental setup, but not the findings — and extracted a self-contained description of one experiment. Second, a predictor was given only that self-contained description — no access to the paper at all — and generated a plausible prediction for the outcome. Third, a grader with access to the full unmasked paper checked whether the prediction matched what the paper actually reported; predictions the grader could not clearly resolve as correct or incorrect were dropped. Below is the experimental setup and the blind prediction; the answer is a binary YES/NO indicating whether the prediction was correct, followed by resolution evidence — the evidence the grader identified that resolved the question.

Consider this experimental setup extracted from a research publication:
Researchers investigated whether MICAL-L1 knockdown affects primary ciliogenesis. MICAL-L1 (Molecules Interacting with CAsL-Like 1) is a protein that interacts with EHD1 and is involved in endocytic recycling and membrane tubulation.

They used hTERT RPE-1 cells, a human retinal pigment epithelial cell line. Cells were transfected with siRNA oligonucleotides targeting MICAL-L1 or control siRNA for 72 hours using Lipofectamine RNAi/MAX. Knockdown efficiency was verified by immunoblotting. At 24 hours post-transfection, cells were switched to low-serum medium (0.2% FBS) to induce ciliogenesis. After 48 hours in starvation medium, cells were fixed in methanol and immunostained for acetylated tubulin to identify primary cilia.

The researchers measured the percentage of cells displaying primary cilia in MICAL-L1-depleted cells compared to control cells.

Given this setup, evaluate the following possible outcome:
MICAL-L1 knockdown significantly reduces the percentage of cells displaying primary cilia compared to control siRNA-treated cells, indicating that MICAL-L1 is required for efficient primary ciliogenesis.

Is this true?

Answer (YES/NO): YES